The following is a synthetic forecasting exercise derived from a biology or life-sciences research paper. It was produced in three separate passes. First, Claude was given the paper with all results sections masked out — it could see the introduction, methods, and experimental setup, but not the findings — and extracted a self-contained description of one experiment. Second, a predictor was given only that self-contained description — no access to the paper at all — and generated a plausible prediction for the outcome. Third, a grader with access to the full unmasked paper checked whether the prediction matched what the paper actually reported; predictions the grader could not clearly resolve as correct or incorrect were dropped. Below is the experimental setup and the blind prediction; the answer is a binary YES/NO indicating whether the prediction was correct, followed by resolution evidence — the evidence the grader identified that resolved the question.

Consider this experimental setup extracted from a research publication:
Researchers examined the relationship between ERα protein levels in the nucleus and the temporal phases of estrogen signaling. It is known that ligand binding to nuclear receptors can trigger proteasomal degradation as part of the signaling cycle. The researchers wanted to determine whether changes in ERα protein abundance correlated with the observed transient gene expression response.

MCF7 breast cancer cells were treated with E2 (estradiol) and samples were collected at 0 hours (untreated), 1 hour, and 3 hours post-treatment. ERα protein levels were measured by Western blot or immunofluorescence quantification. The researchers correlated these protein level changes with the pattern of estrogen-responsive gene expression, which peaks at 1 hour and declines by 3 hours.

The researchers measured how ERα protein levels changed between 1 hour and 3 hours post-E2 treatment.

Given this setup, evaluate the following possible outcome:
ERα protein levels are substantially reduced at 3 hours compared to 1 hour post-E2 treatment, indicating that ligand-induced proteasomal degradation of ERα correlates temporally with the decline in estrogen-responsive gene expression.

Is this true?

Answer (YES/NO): YES